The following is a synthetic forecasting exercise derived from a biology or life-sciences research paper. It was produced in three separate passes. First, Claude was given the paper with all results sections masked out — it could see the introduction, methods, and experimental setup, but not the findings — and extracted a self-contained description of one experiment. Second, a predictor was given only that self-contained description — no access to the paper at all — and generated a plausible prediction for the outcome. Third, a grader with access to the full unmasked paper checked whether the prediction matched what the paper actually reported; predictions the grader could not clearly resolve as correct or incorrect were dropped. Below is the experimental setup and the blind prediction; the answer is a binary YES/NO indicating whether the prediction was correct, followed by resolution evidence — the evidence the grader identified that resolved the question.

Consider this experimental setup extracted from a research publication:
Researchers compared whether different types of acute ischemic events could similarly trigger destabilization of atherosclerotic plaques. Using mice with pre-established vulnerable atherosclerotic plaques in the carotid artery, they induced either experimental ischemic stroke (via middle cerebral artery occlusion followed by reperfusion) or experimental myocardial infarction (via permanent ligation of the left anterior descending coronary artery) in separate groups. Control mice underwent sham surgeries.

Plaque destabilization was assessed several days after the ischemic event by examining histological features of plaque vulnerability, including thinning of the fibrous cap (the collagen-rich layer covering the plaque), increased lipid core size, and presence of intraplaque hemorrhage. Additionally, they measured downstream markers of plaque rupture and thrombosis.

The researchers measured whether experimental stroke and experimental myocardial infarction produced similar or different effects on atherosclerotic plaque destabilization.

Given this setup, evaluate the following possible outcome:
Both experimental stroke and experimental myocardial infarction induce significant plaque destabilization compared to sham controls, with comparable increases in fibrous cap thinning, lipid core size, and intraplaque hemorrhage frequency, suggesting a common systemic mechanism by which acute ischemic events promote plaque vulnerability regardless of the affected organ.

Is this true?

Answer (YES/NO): YES